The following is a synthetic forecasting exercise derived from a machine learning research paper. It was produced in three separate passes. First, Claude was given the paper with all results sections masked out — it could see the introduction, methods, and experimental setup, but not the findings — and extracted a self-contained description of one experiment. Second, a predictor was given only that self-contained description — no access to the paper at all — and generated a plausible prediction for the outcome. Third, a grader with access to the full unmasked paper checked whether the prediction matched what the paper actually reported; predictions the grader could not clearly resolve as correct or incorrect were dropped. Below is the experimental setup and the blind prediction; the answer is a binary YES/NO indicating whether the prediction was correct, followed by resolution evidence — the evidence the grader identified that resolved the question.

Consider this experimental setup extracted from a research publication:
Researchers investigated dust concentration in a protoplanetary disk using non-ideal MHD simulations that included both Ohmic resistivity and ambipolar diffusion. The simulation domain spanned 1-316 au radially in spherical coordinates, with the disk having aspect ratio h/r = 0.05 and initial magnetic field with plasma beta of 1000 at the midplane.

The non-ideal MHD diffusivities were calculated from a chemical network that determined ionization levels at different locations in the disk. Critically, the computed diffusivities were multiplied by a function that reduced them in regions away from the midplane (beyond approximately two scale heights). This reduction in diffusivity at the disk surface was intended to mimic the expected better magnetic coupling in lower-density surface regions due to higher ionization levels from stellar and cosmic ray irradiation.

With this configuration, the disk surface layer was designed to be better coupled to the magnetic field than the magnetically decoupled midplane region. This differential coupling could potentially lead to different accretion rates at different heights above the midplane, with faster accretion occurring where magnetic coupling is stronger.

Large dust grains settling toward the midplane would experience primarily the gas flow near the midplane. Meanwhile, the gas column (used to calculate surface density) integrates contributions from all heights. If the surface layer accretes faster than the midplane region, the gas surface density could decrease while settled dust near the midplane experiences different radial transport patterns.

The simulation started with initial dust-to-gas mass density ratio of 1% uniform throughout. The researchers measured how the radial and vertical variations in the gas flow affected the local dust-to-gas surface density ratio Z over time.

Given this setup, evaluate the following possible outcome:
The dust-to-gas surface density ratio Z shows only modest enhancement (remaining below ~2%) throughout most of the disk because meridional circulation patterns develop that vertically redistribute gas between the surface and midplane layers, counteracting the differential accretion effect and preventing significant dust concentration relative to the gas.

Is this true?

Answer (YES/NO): NO